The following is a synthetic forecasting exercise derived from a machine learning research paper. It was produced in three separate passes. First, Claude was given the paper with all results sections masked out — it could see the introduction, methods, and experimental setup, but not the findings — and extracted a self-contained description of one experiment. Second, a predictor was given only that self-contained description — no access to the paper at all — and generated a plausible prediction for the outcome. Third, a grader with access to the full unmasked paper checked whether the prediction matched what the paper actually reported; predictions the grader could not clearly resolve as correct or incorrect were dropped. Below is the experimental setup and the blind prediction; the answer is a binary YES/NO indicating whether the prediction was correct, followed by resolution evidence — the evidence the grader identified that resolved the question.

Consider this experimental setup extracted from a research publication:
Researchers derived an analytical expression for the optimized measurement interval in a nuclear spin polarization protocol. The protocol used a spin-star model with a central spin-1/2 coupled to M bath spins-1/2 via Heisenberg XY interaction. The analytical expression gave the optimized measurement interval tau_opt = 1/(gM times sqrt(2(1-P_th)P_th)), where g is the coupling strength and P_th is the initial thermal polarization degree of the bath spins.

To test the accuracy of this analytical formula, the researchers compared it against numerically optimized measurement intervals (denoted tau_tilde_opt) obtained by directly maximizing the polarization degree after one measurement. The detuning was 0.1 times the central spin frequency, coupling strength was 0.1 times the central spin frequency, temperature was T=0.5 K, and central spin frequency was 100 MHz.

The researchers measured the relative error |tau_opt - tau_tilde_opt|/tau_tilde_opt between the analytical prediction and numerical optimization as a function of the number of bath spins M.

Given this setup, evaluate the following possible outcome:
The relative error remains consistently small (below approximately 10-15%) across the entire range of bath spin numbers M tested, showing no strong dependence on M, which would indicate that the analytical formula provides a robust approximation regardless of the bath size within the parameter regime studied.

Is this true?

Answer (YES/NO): NO